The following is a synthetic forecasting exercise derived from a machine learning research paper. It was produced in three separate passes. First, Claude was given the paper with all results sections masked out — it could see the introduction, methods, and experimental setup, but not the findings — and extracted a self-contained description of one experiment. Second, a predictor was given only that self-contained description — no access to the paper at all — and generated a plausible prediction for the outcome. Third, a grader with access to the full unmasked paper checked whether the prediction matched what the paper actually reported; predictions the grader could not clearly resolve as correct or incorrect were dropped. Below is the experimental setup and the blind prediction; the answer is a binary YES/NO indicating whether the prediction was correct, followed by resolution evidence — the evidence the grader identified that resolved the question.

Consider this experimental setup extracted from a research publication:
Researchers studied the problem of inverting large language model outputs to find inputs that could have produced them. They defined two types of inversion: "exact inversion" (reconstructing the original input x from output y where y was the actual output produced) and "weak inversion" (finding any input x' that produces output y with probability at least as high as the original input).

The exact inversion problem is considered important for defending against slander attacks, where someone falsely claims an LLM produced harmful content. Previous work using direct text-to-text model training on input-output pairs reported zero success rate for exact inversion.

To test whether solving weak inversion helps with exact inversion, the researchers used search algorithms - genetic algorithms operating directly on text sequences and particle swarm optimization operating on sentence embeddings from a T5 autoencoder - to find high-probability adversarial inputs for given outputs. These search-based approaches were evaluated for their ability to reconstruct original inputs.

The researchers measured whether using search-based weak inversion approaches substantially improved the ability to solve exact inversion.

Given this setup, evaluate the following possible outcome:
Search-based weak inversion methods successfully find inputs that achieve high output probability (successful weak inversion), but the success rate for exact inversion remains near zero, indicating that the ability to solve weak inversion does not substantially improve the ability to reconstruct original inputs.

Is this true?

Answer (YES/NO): YES